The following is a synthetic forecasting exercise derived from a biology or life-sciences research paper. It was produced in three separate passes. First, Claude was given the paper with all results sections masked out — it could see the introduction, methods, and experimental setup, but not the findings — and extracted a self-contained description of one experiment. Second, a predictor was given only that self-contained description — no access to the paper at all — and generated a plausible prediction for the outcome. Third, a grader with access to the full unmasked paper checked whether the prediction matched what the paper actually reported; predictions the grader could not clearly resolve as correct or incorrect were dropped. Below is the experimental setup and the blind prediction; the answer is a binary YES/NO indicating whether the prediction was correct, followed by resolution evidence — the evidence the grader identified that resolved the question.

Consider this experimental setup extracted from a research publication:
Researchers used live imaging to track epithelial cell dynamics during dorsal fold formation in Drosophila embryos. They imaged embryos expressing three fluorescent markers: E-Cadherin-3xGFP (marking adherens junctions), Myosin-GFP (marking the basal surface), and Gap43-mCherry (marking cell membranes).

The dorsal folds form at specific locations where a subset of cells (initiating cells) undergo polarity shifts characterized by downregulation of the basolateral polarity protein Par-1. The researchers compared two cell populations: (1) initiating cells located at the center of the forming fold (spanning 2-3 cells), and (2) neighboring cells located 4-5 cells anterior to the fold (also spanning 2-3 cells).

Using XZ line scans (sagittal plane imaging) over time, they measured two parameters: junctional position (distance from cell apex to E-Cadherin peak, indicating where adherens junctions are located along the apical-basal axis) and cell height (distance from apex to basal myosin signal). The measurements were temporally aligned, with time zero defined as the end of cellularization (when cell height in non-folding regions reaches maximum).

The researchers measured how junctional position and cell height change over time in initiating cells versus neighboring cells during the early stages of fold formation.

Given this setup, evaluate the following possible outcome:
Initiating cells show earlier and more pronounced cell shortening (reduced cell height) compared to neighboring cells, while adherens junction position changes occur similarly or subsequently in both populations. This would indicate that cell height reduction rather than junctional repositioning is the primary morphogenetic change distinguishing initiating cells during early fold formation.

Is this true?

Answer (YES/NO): NO